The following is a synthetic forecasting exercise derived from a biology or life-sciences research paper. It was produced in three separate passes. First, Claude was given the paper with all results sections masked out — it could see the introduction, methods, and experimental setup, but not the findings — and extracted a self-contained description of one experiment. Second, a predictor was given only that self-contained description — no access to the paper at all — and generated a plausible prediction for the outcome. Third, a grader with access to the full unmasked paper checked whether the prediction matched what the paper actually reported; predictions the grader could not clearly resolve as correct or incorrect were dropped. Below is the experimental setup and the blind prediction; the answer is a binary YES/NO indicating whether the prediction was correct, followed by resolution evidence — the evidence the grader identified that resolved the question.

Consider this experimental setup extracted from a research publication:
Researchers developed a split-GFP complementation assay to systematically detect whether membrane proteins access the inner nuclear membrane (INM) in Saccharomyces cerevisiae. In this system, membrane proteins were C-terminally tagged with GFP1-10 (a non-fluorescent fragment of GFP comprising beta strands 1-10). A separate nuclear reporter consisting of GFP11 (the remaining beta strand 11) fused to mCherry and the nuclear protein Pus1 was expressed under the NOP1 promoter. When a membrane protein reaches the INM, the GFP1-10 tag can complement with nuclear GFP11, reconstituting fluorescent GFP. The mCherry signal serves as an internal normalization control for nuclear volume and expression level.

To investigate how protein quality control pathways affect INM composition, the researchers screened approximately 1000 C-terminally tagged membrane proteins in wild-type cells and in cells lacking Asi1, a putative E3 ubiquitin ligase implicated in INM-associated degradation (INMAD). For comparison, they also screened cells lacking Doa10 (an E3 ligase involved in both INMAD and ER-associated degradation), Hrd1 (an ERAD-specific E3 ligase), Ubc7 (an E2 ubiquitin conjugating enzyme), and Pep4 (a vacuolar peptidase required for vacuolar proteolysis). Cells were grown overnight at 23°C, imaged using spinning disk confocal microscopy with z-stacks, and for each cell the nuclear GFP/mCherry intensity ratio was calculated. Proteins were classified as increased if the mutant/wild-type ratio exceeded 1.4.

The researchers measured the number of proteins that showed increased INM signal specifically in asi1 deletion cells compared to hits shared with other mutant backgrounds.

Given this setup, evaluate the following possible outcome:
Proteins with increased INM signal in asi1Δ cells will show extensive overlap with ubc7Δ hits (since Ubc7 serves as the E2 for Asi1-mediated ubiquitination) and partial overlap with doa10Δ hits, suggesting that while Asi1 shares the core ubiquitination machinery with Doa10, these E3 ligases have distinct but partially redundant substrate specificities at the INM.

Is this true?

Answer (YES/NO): NO